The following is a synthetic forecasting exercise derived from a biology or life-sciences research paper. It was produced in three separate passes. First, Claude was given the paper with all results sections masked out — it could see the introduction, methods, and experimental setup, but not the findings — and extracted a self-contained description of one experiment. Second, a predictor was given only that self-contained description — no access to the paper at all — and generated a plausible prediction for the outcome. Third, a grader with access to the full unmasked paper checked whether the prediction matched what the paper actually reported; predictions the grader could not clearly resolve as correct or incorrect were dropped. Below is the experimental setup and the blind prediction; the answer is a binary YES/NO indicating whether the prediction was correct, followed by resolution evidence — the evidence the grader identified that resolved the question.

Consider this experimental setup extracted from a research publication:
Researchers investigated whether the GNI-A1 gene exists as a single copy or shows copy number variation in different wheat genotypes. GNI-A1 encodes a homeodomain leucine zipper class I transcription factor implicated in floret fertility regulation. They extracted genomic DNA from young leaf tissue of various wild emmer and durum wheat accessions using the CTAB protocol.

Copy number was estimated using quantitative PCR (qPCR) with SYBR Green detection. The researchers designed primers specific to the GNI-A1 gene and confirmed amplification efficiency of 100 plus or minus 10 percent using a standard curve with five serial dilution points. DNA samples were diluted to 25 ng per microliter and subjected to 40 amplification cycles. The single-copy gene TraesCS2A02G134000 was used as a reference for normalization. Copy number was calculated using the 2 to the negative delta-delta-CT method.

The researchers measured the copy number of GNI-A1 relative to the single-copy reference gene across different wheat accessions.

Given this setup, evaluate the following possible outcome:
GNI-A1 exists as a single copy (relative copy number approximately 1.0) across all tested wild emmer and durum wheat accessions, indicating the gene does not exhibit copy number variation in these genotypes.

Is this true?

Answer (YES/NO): NO